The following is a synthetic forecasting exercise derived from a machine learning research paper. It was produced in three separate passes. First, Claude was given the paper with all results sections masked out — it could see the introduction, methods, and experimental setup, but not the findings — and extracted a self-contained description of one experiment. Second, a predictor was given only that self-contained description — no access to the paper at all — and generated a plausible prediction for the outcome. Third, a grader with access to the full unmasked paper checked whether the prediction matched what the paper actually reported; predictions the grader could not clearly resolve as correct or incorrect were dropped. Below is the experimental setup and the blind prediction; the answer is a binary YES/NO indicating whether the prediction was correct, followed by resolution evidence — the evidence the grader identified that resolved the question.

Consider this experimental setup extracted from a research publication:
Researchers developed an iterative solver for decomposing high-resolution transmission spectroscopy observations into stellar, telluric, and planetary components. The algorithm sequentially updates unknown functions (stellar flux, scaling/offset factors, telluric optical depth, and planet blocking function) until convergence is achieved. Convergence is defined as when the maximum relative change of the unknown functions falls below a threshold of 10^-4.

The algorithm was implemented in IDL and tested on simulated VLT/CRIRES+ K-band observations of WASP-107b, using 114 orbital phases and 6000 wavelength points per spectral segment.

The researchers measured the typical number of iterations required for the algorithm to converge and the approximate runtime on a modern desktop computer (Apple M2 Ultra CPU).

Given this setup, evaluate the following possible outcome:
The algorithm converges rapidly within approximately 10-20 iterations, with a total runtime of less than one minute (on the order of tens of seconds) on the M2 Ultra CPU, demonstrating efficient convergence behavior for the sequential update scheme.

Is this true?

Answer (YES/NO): NO